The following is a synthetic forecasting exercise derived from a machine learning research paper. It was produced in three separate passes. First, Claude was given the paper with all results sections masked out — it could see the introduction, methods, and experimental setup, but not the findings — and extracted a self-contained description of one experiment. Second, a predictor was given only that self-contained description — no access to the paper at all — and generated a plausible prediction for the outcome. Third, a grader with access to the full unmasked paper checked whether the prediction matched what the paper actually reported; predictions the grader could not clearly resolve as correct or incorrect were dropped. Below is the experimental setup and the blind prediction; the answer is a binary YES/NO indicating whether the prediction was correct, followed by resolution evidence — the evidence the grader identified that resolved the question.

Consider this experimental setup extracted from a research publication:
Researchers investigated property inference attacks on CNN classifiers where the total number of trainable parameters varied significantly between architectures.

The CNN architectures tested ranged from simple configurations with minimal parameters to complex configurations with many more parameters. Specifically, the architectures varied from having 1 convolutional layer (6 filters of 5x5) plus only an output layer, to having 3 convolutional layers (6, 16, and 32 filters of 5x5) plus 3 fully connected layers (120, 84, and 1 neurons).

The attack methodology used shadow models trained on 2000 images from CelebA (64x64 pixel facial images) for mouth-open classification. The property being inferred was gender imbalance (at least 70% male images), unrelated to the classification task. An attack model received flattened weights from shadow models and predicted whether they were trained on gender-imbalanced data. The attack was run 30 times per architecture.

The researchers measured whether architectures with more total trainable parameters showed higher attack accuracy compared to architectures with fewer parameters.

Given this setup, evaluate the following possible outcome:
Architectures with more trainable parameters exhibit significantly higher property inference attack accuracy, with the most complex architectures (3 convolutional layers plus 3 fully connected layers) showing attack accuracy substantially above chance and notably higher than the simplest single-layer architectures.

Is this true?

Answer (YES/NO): NO